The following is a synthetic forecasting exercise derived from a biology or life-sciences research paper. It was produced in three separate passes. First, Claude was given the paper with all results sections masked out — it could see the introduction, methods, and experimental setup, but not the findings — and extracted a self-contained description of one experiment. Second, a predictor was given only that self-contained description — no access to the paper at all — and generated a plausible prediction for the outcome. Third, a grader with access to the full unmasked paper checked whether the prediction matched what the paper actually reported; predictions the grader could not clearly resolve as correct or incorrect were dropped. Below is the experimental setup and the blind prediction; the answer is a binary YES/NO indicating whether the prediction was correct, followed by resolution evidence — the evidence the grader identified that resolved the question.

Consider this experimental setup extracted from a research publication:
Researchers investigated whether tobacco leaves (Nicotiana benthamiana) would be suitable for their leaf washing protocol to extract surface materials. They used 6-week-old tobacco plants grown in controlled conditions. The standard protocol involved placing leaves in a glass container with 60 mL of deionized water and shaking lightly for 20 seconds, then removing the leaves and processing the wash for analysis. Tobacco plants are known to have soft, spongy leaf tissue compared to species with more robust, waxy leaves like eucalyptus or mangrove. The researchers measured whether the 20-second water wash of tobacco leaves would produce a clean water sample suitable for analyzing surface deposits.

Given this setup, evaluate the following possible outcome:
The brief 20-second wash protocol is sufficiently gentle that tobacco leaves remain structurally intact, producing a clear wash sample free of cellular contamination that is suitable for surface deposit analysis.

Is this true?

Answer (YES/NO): NO